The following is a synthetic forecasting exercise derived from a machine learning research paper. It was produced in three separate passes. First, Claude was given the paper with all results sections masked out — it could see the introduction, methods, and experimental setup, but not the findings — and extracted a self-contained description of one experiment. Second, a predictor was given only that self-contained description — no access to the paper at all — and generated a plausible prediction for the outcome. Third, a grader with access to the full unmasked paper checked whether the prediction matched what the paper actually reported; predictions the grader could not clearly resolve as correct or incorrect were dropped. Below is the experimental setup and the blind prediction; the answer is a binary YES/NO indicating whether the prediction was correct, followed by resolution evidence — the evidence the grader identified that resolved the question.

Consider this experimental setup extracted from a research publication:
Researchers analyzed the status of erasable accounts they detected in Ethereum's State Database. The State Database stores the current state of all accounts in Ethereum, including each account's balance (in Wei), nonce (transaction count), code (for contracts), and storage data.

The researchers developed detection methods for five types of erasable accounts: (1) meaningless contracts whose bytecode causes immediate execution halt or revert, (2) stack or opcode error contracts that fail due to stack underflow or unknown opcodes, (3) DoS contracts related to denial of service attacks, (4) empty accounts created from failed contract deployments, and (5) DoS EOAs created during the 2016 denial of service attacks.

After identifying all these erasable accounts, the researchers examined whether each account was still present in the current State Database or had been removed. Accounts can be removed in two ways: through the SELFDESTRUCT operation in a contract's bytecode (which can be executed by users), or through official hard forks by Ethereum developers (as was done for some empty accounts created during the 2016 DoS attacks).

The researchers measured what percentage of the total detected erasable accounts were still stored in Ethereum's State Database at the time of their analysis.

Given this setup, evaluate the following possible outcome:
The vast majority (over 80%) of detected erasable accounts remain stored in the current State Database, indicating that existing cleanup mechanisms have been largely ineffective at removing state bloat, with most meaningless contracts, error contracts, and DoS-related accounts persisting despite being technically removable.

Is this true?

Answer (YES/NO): YES